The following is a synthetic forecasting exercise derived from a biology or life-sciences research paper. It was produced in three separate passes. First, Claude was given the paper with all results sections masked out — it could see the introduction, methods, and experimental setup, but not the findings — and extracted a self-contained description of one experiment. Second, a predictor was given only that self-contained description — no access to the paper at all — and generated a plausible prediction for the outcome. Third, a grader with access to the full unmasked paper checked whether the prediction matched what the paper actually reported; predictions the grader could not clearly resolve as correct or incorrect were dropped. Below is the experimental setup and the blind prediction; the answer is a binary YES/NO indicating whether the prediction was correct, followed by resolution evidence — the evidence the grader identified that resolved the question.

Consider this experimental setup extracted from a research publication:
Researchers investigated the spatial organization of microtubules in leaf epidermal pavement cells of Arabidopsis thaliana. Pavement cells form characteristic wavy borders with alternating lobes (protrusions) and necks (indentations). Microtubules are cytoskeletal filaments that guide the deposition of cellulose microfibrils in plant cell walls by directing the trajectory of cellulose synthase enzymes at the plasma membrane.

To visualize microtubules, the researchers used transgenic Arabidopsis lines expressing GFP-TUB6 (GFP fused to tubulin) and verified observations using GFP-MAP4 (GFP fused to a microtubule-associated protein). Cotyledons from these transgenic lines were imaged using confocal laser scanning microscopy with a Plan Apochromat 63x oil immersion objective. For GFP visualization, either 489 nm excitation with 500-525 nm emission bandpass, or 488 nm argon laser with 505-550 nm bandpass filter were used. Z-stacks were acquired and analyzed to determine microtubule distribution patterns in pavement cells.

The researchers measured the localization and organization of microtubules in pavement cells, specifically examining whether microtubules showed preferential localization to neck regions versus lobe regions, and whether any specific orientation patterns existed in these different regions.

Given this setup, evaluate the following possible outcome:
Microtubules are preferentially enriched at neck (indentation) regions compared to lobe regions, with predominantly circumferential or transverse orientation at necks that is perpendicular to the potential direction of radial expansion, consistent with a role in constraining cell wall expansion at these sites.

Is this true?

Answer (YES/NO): NO